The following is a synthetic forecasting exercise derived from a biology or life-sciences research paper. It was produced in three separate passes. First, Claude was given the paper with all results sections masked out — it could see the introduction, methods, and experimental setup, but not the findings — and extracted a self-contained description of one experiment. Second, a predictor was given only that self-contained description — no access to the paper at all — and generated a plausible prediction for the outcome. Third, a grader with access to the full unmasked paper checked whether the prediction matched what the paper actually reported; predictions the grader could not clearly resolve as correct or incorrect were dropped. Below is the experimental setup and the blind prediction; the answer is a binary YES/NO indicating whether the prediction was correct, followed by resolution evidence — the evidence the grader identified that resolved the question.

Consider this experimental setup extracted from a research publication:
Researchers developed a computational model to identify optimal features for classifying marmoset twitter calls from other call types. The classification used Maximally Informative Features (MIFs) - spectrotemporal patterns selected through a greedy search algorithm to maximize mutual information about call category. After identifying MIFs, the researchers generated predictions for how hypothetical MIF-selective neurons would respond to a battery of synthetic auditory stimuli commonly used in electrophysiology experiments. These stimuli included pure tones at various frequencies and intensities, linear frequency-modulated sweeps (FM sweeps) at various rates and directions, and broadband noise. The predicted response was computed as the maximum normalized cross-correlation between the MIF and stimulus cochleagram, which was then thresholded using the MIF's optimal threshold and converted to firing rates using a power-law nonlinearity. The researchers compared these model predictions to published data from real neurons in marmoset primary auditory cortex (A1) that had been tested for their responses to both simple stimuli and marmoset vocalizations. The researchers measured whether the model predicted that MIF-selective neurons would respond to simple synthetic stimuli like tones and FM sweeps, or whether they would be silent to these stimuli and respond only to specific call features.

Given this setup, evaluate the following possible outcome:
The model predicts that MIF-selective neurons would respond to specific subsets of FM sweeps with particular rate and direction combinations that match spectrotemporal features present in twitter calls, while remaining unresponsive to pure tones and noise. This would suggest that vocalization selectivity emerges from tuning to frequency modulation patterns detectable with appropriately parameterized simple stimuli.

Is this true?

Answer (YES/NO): YES